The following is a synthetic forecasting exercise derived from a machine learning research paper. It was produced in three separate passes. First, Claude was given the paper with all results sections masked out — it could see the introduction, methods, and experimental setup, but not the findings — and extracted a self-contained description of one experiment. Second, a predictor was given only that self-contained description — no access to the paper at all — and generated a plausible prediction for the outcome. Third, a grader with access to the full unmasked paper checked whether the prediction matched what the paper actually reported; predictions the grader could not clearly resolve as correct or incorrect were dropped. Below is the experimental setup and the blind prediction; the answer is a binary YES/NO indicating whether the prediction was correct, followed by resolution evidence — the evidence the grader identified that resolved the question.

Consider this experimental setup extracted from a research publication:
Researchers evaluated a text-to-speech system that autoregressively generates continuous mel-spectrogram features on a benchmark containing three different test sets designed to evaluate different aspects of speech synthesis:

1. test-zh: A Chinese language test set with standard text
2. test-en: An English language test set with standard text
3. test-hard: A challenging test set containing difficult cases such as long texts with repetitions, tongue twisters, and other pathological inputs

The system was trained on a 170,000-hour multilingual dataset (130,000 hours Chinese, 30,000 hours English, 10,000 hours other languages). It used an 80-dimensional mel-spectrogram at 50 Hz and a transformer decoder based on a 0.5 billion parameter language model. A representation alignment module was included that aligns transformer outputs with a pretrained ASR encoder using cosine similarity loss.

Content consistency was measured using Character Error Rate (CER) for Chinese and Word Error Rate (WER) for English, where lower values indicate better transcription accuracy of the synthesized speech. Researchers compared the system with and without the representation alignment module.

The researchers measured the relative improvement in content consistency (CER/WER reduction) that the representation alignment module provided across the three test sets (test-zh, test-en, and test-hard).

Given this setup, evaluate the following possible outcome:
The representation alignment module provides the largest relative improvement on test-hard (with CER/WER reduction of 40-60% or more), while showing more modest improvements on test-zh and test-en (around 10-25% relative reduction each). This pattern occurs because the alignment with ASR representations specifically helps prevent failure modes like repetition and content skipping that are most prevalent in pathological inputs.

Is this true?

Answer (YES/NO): NO